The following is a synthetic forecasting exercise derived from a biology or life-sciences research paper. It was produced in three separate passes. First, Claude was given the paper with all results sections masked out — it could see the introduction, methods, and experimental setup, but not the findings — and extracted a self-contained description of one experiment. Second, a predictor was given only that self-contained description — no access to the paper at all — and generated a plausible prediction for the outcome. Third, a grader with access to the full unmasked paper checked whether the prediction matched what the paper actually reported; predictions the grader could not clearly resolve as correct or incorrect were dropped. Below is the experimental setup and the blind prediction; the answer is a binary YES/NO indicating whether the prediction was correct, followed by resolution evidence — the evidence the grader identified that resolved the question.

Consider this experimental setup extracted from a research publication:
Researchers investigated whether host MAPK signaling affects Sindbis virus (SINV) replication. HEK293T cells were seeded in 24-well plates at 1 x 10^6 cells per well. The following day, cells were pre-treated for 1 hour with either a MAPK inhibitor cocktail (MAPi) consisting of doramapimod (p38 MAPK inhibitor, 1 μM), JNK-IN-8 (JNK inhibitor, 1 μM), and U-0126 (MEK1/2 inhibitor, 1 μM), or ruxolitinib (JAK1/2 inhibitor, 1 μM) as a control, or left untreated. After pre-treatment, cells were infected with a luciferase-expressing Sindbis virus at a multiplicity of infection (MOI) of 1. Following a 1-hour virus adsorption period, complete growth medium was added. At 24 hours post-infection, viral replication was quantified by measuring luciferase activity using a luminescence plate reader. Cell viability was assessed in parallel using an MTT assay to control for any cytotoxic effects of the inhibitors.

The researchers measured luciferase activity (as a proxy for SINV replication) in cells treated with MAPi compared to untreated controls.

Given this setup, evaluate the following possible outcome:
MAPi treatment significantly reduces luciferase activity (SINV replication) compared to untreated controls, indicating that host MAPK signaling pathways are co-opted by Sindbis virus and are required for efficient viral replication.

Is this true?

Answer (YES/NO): YES